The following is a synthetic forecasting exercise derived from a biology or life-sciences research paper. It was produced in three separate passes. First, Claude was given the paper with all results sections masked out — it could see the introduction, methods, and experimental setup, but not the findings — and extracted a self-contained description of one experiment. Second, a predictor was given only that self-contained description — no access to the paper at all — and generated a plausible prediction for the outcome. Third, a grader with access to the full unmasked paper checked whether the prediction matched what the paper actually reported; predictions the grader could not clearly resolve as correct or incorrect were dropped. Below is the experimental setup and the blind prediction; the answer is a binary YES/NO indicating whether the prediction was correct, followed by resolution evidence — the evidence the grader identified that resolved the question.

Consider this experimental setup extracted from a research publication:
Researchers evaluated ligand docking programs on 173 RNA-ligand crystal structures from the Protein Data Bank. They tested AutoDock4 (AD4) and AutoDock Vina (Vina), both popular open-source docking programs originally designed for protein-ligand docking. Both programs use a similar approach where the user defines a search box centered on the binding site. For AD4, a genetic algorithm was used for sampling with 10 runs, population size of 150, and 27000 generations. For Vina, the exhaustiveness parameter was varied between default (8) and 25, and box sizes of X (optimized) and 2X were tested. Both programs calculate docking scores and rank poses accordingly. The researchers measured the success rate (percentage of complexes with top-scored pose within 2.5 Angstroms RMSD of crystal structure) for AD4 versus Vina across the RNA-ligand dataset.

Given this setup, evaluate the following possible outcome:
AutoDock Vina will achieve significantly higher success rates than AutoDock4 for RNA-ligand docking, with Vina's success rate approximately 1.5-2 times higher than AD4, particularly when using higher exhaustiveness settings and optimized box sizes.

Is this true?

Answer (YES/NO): NO